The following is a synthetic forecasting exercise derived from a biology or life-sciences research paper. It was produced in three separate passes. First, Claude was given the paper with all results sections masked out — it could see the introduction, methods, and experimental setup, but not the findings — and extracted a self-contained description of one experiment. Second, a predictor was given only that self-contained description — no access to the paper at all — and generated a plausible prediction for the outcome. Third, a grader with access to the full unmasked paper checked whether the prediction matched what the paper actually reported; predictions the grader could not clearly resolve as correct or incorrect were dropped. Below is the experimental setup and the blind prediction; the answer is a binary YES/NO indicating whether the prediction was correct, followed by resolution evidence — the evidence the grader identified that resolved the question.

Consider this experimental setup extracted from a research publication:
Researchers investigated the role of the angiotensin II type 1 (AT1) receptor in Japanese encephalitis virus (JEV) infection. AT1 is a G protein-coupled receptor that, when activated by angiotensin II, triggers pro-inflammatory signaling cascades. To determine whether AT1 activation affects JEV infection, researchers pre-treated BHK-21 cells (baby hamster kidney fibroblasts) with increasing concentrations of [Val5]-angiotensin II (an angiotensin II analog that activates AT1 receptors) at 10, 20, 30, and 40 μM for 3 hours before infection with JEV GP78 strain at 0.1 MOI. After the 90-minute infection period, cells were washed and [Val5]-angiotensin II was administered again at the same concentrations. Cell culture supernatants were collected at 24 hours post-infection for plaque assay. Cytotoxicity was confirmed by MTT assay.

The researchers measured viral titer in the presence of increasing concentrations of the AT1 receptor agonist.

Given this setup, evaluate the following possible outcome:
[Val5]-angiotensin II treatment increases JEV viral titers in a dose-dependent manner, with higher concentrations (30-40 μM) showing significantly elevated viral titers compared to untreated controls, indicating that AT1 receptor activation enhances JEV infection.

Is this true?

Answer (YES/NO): YES